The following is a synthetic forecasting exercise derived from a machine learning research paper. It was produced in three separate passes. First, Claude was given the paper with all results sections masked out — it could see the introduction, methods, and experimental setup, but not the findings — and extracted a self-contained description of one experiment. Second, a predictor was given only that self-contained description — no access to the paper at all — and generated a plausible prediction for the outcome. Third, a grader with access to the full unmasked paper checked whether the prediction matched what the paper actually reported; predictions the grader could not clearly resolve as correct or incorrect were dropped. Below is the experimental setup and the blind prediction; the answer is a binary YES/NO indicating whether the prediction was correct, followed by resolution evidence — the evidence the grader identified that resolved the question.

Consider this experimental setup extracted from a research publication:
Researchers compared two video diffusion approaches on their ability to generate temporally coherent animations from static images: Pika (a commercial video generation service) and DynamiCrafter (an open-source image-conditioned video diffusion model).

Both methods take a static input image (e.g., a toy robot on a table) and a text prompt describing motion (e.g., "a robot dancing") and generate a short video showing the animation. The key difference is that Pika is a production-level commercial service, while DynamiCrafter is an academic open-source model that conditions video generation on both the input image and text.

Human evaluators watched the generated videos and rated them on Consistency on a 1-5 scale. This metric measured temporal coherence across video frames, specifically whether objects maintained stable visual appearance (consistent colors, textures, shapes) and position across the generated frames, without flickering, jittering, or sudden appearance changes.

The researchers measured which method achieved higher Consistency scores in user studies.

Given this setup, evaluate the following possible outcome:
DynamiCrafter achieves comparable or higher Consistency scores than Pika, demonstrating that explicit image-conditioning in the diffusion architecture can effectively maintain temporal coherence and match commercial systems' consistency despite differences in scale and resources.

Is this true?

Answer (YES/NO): NO